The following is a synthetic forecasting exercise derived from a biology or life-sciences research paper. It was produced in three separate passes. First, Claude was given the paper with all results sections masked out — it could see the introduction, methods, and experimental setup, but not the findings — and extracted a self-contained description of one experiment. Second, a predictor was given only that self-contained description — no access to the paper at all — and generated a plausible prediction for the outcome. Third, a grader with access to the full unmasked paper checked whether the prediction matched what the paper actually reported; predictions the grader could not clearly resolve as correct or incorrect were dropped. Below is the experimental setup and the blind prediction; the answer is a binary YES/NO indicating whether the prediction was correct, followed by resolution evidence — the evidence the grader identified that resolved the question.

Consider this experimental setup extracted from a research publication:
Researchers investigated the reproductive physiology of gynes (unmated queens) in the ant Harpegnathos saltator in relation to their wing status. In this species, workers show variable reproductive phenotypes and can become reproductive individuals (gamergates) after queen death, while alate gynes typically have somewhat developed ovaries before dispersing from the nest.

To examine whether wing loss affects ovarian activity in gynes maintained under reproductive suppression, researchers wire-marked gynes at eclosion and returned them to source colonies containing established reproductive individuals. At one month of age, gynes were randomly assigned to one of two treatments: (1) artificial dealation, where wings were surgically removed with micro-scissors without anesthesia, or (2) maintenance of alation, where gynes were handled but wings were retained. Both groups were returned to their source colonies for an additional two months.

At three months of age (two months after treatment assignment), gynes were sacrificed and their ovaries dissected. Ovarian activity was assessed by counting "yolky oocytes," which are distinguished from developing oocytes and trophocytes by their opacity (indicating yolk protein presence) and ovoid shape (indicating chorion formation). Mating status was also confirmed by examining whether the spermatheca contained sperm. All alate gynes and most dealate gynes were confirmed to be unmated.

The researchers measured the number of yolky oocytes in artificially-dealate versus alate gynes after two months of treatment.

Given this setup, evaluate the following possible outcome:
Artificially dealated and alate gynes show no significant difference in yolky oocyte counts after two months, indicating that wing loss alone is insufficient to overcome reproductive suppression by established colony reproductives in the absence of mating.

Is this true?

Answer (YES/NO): NO